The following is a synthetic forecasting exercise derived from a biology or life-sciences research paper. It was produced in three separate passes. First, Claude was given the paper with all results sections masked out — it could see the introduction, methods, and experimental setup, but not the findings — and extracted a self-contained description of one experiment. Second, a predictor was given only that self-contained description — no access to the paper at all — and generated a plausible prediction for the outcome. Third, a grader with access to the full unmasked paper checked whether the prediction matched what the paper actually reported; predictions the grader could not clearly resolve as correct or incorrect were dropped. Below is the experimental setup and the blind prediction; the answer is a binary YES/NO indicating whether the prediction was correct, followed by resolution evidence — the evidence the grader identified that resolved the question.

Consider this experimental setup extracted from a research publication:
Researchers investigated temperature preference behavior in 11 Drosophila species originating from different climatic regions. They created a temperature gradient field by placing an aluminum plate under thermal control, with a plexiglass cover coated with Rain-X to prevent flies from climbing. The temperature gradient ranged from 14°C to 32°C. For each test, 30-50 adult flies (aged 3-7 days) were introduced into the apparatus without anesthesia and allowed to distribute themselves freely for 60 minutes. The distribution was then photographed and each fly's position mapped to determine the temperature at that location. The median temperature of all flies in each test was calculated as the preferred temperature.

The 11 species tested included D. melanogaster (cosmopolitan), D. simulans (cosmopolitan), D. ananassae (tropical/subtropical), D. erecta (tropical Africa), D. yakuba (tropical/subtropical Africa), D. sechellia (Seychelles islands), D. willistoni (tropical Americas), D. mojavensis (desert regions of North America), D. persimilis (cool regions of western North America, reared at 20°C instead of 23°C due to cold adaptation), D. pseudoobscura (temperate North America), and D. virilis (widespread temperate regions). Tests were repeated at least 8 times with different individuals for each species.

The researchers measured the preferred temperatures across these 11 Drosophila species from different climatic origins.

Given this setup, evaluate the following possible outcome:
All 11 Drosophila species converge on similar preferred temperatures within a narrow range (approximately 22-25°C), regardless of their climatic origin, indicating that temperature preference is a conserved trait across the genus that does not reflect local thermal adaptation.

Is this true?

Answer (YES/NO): NO